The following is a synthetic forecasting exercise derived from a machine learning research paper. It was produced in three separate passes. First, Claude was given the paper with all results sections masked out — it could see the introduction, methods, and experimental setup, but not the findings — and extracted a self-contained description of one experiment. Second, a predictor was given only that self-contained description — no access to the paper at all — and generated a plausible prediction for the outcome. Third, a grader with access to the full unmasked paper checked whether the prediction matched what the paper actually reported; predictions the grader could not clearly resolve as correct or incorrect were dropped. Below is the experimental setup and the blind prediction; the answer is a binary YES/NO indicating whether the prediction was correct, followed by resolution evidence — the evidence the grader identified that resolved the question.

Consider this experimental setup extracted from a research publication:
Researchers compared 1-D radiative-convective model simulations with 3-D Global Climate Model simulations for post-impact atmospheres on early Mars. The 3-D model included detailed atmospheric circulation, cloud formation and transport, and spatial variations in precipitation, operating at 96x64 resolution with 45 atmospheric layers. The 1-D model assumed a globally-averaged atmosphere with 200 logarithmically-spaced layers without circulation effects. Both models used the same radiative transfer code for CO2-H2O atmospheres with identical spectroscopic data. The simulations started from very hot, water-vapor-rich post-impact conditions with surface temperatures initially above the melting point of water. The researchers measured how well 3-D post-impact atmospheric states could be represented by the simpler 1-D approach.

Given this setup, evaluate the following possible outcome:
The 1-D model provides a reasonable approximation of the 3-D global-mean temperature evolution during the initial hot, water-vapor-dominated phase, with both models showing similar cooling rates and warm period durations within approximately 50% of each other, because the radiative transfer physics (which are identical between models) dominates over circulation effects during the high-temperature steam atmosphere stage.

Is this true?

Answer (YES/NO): YES